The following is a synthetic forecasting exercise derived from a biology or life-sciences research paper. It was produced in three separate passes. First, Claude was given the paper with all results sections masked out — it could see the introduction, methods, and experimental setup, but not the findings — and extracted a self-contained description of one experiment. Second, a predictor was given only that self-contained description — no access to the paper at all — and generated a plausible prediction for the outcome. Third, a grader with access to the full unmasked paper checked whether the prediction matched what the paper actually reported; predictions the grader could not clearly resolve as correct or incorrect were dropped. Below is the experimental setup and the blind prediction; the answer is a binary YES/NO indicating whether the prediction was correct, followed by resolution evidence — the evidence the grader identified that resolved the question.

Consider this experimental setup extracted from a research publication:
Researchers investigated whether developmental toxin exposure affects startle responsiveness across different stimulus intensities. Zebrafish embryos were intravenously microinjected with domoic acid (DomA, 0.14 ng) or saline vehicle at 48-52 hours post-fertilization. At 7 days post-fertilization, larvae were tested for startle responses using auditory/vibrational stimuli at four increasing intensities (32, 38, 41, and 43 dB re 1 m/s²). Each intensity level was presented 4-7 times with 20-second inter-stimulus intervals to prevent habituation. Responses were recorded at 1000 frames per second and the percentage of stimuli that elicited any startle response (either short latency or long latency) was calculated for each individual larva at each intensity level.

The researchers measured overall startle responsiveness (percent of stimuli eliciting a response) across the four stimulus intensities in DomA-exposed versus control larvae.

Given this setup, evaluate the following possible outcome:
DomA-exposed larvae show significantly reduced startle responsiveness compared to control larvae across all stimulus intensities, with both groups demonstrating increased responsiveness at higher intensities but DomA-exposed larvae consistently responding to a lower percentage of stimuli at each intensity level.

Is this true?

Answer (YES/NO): YES